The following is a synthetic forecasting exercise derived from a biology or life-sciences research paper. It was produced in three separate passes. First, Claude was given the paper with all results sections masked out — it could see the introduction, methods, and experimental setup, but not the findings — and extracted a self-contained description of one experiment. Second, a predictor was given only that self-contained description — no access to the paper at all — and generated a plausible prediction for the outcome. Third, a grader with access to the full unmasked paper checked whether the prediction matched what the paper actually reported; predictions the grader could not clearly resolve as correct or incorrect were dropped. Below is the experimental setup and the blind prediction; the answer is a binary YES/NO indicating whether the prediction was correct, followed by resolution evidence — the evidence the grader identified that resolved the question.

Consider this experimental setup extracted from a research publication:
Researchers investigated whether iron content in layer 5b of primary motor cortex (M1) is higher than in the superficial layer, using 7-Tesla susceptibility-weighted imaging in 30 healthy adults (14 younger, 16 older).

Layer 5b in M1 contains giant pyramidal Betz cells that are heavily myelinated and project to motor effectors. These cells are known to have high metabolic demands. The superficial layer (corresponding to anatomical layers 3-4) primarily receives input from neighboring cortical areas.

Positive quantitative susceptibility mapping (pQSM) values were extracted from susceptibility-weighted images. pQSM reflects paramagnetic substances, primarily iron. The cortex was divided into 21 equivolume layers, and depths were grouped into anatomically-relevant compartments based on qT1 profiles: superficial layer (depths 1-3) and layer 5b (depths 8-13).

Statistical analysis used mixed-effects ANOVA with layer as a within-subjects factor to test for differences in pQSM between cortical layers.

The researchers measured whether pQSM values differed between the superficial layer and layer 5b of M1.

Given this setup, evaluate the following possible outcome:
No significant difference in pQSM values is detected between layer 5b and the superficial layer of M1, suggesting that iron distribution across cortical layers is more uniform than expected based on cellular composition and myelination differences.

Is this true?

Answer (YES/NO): NO